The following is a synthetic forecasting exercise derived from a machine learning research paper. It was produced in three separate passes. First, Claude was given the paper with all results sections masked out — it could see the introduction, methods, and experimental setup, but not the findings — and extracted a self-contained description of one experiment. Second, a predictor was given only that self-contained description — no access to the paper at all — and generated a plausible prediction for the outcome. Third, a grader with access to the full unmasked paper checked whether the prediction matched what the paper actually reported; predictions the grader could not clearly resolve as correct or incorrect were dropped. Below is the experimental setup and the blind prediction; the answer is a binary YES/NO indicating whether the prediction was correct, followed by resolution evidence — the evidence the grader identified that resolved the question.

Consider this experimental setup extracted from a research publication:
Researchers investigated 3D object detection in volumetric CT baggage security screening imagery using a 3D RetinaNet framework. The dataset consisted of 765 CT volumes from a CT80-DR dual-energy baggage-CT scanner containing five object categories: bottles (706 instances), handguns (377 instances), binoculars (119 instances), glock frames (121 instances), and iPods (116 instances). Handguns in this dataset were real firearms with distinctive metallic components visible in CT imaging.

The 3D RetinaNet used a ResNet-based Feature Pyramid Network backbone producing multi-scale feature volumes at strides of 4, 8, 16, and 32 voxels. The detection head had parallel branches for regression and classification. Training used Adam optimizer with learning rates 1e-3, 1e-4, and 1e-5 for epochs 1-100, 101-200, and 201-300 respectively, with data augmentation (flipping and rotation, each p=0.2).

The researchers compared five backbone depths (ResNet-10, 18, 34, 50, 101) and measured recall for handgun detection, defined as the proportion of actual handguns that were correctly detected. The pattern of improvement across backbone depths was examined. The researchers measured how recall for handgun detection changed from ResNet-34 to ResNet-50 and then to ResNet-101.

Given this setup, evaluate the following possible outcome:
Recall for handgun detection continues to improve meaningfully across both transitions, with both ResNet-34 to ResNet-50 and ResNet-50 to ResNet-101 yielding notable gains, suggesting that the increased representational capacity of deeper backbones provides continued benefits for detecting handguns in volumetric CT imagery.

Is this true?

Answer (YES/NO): NO